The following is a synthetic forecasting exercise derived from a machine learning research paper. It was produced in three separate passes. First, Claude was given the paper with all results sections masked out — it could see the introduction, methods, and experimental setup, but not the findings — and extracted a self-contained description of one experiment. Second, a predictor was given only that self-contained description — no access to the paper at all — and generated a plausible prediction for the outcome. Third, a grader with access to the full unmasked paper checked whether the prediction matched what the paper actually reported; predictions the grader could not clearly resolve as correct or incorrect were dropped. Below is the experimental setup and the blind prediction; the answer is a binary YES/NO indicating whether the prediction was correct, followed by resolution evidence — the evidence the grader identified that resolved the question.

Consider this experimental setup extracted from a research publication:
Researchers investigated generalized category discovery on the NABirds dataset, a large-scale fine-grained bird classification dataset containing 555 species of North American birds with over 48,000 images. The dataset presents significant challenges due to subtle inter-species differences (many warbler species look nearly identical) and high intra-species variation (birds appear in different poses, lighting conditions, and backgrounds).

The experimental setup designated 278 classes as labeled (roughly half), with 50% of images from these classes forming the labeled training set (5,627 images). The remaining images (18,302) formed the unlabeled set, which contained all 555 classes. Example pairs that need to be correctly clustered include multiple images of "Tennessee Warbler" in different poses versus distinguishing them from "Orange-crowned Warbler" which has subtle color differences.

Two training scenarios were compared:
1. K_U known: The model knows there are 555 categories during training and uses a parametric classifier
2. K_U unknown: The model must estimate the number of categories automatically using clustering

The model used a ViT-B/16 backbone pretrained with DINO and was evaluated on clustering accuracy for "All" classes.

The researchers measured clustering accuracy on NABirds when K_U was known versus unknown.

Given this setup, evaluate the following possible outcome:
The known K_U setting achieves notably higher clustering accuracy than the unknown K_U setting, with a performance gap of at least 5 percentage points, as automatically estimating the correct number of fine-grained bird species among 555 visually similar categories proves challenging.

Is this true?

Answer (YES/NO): NO